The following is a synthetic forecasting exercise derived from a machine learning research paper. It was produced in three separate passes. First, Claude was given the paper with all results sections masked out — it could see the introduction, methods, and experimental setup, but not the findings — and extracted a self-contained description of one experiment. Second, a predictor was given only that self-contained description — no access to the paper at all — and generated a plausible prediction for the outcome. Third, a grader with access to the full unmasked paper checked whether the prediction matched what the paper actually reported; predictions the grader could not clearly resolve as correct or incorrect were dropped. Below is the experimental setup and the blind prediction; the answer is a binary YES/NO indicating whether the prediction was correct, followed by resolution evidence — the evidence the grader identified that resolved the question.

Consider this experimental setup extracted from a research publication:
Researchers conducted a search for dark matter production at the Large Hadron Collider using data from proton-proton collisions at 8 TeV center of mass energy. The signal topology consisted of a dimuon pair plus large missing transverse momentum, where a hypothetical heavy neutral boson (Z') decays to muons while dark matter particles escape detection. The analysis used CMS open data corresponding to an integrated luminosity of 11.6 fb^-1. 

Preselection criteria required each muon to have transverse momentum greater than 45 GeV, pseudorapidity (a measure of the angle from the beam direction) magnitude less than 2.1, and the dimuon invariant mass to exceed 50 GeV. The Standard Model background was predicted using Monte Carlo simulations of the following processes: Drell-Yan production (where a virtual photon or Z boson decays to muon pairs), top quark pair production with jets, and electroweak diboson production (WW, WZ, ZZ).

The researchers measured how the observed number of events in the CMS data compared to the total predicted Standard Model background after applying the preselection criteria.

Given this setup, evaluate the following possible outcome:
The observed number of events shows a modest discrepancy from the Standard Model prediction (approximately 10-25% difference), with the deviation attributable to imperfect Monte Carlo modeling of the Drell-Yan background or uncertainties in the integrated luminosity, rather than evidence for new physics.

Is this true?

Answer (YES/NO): NO